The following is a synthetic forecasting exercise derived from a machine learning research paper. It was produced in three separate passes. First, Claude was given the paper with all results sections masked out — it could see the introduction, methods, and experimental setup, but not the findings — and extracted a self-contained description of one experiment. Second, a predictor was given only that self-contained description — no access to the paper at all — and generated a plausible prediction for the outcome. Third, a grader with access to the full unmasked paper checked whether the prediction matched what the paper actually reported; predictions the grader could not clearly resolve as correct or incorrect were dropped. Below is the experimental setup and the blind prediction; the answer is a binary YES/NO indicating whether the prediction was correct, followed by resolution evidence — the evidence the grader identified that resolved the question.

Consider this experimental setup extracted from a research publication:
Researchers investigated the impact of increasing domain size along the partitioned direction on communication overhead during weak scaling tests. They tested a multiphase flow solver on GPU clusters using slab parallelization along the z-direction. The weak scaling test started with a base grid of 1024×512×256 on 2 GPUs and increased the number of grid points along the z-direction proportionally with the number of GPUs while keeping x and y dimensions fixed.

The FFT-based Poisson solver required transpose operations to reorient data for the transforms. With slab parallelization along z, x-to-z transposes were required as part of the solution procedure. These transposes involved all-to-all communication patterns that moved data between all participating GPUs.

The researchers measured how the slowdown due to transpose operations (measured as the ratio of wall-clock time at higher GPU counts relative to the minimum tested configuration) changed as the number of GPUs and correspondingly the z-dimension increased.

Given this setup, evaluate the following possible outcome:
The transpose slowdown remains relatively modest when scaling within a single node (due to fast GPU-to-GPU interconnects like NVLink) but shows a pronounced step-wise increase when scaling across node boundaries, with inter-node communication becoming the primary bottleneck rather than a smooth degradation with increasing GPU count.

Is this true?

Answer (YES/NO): NO